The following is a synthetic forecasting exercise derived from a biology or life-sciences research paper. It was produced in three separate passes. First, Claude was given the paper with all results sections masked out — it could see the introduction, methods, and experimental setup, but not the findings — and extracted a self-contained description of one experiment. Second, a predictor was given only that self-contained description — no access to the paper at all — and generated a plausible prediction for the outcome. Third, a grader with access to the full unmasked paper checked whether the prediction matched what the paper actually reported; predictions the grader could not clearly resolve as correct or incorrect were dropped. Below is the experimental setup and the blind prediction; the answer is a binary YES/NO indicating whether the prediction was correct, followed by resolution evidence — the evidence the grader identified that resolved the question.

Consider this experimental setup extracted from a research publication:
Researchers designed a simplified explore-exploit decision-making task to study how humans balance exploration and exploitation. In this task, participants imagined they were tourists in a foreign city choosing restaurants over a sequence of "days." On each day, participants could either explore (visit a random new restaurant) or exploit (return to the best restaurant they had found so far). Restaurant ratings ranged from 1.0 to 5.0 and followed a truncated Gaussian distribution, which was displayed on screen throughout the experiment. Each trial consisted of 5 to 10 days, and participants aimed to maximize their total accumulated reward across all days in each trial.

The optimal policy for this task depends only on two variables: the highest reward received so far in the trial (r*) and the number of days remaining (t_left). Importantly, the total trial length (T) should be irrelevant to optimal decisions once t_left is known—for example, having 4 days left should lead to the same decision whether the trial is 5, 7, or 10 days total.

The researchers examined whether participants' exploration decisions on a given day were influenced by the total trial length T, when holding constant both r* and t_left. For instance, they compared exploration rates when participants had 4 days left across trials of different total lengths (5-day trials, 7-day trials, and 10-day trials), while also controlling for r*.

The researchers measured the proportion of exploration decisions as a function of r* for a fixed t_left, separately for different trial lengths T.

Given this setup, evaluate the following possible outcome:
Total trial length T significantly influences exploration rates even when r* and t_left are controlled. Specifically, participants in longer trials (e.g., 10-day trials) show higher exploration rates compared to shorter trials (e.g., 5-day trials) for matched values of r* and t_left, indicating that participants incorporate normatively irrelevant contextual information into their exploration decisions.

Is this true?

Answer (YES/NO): NO